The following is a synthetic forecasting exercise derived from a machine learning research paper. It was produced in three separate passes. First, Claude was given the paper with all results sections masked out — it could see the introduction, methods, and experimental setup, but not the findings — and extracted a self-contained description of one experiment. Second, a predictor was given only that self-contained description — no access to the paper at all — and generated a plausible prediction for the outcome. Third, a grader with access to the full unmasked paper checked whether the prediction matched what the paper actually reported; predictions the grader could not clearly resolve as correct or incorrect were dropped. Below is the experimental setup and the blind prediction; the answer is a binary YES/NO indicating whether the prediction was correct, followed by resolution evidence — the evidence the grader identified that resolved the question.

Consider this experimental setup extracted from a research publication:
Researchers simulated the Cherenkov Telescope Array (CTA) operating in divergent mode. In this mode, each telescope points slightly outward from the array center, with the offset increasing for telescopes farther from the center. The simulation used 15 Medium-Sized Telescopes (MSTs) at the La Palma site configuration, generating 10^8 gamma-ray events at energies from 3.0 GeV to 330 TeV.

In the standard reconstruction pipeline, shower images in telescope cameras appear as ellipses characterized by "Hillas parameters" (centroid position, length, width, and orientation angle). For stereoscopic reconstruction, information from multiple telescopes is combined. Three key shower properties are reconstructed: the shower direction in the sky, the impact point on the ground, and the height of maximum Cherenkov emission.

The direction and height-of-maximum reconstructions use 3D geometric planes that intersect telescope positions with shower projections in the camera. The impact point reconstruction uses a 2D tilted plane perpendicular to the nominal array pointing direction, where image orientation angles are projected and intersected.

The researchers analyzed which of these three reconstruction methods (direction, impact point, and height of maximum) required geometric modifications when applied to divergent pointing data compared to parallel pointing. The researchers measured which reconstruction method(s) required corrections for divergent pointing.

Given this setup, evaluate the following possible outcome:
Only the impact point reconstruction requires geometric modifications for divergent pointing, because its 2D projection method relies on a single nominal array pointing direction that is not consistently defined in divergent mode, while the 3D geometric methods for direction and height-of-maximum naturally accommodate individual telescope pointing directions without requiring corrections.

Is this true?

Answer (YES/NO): YES